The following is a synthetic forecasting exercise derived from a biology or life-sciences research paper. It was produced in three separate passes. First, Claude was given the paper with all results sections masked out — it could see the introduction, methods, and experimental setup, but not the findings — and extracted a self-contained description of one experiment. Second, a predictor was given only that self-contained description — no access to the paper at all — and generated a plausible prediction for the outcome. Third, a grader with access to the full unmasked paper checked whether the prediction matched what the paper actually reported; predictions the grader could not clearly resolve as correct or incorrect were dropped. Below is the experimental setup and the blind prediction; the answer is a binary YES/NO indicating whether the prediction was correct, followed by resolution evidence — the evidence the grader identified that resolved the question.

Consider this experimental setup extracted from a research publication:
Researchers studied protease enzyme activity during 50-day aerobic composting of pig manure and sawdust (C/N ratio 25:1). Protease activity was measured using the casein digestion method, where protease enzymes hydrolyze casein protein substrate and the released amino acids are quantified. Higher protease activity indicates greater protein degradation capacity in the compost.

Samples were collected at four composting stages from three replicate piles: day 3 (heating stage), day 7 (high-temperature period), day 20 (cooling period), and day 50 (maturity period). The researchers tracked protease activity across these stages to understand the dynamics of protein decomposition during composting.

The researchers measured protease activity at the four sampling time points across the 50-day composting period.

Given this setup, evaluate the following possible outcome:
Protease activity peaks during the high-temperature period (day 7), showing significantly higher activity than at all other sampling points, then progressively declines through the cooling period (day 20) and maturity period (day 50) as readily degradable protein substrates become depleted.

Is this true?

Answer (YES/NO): NO